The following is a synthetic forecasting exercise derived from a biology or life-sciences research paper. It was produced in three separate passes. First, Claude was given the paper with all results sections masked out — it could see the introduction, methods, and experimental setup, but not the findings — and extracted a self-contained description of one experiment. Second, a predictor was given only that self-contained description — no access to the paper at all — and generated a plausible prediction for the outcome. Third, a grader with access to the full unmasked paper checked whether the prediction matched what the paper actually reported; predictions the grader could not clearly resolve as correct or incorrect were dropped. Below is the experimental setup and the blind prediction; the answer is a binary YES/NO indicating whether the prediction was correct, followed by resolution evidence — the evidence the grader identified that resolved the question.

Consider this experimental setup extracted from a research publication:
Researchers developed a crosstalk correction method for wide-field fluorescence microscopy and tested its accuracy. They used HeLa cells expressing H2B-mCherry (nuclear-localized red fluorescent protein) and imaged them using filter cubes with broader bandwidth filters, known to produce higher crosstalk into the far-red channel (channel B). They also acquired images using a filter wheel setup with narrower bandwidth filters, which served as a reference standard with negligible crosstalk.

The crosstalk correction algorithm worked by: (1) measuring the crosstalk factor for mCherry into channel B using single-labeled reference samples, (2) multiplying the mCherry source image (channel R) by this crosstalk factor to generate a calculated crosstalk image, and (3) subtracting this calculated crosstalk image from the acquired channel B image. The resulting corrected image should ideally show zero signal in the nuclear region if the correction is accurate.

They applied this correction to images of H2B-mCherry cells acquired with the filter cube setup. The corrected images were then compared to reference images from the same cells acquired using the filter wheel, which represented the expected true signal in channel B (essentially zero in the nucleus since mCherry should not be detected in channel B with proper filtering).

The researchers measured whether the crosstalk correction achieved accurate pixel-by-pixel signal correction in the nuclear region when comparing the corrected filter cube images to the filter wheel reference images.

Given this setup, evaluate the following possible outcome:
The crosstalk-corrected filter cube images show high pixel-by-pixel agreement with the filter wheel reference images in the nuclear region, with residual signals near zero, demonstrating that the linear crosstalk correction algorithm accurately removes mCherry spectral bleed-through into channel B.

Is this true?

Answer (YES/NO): NO